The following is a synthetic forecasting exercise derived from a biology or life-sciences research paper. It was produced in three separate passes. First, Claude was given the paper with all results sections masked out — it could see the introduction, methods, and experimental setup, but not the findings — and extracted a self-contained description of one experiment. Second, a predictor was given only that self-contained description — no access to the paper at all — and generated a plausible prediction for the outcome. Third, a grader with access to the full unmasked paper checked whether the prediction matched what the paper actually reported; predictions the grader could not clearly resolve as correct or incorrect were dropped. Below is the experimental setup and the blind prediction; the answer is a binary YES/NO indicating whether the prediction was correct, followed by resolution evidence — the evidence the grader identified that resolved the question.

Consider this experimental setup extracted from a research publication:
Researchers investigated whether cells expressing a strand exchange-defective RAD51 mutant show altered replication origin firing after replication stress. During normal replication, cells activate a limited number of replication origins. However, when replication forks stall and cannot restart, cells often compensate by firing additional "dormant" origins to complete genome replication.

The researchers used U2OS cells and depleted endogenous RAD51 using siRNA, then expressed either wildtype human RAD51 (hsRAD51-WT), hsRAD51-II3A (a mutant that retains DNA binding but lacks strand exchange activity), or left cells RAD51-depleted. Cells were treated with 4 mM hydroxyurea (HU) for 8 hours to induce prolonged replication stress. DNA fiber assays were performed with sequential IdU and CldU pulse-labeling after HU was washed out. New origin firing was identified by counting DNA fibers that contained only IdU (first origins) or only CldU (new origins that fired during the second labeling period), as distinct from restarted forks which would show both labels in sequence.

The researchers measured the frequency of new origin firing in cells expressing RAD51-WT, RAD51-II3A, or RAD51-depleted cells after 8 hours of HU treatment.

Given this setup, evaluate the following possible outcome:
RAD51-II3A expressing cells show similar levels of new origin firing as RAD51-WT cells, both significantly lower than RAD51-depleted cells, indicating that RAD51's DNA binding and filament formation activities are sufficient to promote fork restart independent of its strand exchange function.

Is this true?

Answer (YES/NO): NO